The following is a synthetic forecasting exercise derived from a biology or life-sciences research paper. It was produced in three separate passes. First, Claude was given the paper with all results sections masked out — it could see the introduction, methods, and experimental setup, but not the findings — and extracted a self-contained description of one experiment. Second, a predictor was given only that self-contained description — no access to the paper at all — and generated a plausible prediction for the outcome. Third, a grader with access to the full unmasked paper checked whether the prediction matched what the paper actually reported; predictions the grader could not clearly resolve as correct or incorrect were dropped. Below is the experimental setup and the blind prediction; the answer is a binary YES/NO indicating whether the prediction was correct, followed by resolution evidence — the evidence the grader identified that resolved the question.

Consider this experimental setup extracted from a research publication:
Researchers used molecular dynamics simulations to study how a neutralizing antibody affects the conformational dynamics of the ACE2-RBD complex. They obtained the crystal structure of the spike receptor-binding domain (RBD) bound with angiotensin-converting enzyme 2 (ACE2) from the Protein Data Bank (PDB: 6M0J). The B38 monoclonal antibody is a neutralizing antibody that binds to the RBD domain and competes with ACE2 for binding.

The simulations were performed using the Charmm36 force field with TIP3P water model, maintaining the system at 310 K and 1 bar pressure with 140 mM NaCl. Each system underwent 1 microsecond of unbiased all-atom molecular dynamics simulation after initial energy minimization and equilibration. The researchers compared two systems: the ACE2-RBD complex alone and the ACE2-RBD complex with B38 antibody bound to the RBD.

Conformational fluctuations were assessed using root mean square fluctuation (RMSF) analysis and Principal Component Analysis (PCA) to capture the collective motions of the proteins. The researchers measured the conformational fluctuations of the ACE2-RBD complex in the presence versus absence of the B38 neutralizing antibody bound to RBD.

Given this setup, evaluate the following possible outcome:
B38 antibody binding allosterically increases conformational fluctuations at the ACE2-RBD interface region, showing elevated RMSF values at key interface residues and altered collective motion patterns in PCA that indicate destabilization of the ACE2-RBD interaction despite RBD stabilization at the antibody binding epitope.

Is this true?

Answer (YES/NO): NO